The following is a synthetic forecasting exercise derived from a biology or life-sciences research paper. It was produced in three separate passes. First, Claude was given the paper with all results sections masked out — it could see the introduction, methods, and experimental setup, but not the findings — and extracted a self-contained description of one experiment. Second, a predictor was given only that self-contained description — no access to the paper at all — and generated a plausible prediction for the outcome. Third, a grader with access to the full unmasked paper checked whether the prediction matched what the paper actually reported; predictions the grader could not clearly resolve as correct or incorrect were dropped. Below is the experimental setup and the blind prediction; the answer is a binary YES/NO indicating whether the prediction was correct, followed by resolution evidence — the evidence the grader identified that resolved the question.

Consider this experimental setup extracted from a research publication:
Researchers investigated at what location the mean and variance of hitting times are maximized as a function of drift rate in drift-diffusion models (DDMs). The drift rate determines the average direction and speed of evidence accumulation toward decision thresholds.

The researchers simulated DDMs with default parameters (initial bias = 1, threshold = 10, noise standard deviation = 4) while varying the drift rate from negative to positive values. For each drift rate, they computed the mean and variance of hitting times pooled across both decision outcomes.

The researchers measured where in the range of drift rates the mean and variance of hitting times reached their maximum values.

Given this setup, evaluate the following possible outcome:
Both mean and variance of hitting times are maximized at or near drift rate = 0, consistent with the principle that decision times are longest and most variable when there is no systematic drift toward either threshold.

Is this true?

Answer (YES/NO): YES